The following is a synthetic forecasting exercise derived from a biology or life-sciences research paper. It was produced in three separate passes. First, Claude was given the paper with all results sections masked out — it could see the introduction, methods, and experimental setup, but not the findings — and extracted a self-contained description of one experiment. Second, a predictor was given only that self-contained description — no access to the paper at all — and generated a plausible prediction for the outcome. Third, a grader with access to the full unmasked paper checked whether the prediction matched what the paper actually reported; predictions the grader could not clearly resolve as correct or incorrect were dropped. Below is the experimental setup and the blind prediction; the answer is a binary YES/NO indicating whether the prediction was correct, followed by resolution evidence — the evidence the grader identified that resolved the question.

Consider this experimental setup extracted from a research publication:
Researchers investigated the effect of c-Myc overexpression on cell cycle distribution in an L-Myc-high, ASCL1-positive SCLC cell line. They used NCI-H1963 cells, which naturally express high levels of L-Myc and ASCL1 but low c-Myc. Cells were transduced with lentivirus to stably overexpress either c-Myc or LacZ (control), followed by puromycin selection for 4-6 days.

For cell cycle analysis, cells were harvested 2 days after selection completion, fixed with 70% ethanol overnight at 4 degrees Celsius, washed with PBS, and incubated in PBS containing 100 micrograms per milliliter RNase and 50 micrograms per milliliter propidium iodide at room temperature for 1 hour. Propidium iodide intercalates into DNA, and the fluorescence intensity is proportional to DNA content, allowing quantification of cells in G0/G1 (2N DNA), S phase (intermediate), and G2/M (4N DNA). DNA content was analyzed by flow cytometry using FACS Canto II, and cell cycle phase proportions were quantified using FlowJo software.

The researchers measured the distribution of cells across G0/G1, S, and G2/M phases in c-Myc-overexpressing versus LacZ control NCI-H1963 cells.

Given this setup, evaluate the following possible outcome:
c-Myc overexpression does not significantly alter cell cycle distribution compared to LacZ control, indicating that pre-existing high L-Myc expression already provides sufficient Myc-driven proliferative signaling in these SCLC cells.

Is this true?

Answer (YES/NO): NO